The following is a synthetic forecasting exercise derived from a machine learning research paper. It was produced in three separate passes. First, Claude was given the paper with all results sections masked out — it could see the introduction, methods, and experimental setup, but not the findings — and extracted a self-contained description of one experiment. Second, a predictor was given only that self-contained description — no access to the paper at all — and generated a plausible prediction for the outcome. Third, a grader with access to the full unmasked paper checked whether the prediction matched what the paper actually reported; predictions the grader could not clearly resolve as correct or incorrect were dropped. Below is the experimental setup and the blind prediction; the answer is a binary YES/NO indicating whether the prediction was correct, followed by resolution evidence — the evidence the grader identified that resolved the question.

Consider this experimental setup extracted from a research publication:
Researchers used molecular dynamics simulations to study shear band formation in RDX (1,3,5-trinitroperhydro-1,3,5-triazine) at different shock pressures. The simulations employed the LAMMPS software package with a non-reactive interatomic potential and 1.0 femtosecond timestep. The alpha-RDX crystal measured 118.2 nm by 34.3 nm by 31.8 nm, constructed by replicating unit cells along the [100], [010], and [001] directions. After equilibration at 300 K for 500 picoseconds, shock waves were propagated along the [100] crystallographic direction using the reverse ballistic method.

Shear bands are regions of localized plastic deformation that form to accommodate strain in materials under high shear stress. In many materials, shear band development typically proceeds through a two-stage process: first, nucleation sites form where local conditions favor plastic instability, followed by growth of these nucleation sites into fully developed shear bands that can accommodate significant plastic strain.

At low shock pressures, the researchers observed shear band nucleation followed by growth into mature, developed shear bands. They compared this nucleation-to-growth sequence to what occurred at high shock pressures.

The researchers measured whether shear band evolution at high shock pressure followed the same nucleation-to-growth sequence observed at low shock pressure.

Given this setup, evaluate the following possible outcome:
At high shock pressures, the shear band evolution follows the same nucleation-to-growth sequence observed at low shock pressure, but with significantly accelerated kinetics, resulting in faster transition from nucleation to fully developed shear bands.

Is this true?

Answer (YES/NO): NO